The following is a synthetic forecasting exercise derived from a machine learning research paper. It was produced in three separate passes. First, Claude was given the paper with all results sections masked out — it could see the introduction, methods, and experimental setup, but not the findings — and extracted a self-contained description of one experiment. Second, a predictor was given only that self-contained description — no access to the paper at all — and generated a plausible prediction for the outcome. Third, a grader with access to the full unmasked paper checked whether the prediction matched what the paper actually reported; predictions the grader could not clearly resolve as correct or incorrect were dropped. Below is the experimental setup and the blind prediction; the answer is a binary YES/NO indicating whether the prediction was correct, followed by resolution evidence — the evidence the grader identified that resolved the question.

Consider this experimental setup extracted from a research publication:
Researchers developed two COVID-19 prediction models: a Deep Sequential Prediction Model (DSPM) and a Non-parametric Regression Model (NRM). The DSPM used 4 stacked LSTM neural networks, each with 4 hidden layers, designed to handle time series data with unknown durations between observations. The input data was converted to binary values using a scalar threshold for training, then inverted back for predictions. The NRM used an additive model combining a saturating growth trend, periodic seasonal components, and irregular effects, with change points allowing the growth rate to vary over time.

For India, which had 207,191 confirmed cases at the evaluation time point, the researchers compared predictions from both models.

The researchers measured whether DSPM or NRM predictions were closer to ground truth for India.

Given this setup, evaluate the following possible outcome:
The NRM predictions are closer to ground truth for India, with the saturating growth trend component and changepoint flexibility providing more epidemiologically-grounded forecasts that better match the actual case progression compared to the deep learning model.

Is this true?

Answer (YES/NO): NO